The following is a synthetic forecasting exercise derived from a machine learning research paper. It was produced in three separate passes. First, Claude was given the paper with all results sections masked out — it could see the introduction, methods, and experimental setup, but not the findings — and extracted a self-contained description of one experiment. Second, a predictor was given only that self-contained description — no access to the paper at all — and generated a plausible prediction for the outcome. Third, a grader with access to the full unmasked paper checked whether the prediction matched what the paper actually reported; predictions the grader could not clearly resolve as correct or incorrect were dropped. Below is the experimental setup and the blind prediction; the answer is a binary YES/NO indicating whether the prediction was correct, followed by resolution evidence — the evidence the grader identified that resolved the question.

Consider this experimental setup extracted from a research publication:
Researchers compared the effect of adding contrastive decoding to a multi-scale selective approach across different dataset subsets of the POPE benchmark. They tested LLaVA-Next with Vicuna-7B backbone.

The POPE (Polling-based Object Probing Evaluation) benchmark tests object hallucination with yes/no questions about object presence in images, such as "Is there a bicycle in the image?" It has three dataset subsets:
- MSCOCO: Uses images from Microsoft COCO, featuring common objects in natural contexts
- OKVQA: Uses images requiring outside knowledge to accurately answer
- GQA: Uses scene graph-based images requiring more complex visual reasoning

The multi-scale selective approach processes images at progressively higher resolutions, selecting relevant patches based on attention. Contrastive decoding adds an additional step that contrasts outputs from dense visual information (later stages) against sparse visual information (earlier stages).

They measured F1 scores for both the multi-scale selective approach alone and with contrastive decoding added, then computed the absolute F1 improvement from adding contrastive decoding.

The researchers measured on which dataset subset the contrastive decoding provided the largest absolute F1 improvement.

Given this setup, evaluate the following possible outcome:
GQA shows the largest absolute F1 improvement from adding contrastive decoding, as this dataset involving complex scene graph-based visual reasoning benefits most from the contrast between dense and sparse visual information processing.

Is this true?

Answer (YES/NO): NO